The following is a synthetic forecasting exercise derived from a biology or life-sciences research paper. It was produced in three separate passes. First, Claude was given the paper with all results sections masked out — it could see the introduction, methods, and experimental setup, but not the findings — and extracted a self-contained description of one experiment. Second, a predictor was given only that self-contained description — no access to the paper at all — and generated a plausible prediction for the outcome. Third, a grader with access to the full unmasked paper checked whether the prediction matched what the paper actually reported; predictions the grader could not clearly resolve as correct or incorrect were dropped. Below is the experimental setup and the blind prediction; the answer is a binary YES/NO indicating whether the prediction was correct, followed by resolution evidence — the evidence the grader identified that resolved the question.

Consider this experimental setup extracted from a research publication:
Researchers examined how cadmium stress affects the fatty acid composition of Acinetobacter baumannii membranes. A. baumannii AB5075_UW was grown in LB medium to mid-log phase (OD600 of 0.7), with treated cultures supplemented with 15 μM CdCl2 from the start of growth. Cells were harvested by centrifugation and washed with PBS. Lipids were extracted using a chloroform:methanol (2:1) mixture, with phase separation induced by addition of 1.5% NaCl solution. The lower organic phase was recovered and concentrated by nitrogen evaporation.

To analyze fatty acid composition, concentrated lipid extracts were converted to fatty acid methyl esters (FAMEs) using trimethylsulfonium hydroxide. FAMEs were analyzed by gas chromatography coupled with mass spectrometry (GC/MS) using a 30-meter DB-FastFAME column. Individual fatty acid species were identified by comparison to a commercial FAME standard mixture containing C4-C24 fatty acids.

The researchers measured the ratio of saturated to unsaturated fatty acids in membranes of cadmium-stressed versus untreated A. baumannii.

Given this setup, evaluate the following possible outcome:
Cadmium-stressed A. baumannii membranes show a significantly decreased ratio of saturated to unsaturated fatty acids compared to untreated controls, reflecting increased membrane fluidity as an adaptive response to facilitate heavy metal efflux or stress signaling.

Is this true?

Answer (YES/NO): NO